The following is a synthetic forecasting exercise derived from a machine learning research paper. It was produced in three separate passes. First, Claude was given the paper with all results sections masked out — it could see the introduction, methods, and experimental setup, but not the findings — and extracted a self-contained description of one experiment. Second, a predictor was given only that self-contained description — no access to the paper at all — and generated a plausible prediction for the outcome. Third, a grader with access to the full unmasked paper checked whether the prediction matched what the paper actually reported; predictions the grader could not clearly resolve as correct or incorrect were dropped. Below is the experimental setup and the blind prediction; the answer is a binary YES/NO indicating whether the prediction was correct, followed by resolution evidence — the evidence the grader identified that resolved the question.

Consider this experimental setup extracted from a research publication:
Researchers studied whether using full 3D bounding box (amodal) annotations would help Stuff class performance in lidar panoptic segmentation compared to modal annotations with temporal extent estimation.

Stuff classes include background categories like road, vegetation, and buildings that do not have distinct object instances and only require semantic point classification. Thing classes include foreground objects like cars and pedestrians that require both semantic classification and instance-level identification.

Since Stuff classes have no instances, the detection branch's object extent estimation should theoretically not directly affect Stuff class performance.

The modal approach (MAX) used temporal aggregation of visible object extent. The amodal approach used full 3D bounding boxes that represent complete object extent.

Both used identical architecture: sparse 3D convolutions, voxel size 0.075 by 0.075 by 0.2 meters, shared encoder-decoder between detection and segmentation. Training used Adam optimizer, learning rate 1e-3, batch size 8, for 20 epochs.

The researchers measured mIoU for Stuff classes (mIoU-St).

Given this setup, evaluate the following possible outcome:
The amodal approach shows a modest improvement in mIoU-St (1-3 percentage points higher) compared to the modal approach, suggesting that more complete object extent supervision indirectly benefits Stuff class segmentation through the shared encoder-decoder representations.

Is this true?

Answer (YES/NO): NO